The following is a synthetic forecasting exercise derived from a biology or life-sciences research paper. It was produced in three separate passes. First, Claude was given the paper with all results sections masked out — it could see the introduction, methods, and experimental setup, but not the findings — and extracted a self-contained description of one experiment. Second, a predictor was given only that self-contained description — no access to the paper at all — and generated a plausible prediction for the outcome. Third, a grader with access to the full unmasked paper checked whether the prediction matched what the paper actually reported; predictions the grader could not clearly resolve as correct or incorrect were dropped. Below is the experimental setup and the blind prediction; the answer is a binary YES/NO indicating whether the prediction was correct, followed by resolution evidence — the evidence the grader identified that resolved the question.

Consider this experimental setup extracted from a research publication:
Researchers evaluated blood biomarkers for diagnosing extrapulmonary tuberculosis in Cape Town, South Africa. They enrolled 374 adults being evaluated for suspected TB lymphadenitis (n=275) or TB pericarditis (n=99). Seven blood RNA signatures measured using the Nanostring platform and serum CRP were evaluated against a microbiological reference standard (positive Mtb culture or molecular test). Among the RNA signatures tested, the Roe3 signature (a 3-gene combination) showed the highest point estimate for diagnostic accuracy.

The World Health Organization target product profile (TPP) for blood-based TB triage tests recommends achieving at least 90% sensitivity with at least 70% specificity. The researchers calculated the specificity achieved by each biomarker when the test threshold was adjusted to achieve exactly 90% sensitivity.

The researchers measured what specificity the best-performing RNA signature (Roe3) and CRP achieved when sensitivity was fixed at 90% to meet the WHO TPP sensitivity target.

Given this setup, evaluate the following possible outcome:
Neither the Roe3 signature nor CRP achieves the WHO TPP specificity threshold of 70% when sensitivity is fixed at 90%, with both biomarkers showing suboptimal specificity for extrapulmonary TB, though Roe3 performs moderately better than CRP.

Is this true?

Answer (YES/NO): YES